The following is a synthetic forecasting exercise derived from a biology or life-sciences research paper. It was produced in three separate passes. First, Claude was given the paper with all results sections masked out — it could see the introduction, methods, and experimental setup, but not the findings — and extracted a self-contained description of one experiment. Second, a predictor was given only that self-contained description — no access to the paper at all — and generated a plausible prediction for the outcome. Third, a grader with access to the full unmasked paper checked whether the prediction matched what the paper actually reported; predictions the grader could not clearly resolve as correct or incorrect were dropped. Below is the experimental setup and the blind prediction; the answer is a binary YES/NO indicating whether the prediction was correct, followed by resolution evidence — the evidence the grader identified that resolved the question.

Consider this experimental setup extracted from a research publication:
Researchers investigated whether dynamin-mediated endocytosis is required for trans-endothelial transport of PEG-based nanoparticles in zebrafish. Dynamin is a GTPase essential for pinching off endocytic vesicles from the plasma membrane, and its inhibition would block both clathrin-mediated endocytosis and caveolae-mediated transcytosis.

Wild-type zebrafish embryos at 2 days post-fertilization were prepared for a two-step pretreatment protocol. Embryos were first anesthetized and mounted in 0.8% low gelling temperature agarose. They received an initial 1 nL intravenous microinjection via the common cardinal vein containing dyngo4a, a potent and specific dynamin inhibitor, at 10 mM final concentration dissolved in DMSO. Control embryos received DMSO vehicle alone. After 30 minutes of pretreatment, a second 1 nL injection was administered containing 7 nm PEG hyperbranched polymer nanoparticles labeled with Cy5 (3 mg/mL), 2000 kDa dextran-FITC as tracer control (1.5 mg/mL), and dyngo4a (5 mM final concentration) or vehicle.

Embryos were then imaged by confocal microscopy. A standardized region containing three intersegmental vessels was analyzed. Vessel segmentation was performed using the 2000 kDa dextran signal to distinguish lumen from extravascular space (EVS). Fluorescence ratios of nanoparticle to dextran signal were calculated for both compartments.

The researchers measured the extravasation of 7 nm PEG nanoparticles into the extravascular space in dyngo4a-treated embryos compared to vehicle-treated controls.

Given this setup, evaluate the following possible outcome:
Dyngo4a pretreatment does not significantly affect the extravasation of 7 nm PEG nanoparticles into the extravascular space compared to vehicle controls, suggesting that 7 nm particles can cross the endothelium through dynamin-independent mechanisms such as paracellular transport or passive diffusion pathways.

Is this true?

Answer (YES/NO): YES